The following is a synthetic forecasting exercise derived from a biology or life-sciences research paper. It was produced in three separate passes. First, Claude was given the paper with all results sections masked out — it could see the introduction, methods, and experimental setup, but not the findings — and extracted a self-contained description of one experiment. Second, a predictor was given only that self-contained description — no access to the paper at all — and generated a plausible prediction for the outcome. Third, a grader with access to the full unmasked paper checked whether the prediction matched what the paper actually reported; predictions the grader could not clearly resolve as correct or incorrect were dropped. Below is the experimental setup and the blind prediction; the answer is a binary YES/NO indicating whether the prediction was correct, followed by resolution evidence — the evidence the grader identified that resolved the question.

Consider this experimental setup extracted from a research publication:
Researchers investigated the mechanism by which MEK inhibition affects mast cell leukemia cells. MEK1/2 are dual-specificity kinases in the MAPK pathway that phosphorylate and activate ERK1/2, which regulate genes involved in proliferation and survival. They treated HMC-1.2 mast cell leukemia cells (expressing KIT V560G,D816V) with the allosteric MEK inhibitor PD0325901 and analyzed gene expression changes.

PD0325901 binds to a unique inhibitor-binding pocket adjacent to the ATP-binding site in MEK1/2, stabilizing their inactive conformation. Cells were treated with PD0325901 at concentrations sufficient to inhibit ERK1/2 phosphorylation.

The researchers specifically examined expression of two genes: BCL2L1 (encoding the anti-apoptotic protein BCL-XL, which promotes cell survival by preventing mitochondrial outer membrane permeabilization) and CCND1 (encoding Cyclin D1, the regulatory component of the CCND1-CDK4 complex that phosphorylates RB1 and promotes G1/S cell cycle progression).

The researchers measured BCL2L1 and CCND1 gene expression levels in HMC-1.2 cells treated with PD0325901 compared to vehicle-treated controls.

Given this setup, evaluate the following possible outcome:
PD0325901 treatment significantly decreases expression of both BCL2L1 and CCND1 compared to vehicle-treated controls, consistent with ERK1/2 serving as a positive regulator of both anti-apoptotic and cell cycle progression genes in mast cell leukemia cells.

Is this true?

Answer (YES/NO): YES